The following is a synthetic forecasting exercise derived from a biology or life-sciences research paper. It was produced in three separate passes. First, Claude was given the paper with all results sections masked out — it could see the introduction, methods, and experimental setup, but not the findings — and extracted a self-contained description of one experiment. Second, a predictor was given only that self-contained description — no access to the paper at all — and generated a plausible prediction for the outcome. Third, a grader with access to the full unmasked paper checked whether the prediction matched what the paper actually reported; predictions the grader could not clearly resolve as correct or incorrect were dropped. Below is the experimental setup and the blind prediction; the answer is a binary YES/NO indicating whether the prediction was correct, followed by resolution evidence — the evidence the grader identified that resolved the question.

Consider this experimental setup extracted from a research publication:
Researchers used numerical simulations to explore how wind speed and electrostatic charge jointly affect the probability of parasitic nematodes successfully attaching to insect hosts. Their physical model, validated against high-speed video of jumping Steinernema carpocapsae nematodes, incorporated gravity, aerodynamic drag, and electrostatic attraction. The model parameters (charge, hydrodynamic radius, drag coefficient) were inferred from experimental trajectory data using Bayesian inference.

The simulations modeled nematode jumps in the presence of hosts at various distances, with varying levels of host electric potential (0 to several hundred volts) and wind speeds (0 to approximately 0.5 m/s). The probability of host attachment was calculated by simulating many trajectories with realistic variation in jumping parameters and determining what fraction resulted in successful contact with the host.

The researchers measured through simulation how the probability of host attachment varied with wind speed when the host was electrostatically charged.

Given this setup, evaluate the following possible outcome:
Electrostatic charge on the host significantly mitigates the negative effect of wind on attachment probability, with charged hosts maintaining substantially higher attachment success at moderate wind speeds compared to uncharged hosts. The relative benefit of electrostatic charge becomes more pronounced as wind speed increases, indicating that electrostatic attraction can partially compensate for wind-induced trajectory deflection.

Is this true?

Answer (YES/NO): NO